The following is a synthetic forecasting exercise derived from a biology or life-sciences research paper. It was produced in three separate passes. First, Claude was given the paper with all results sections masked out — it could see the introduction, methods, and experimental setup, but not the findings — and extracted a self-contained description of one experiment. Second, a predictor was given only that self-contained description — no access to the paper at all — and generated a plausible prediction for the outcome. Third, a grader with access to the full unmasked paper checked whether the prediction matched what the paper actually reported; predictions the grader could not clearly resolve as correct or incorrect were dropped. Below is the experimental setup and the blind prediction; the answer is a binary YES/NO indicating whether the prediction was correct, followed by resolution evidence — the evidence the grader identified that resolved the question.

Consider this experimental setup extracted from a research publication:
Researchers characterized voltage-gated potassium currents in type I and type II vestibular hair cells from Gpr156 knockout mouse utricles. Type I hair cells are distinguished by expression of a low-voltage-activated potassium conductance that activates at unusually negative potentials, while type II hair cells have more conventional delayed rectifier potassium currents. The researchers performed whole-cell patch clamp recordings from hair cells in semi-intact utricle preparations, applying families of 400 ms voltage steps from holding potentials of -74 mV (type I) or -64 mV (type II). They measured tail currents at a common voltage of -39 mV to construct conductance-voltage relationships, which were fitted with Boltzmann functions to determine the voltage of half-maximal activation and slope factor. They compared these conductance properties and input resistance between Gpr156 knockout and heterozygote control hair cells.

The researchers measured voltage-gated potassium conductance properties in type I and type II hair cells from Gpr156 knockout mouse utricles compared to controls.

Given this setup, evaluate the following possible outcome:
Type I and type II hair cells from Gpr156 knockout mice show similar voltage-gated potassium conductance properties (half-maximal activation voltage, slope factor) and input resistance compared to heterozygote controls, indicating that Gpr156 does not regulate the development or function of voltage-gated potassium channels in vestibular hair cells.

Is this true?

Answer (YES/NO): YES